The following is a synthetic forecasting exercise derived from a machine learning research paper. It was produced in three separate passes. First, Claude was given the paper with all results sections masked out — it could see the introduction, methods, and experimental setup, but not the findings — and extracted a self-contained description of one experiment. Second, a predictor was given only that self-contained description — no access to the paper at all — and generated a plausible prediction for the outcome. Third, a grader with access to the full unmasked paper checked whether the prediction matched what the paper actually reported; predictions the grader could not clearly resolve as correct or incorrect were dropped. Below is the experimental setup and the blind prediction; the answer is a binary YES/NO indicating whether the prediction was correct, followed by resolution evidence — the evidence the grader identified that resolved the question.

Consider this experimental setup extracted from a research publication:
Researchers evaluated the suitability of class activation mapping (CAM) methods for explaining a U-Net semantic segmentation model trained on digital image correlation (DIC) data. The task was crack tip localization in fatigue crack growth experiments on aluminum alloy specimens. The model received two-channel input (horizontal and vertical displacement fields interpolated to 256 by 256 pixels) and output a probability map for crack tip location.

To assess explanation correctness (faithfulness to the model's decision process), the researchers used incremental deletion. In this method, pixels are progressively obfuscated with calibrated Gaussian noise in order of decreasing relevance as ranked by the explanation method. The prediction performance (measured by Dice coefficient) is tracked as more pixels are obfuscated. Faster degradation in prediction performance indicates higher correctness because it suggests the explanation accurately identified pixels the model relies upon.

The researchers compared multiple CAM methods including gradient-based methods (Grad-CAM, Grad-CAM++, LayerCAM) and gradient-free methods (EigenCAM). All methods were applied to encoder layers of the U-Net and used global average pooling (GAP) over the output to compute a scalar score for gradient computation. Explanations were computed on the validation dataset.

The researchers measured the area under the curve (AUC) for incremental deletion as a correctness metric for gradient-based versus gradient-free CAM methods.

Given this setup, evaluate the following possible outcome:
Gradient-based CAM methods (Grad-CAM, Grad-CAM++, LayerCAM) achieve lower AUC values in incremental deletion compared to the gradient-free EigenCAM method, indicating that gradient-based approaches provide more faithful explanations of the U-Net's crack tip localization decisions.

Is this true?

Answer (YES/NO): YES